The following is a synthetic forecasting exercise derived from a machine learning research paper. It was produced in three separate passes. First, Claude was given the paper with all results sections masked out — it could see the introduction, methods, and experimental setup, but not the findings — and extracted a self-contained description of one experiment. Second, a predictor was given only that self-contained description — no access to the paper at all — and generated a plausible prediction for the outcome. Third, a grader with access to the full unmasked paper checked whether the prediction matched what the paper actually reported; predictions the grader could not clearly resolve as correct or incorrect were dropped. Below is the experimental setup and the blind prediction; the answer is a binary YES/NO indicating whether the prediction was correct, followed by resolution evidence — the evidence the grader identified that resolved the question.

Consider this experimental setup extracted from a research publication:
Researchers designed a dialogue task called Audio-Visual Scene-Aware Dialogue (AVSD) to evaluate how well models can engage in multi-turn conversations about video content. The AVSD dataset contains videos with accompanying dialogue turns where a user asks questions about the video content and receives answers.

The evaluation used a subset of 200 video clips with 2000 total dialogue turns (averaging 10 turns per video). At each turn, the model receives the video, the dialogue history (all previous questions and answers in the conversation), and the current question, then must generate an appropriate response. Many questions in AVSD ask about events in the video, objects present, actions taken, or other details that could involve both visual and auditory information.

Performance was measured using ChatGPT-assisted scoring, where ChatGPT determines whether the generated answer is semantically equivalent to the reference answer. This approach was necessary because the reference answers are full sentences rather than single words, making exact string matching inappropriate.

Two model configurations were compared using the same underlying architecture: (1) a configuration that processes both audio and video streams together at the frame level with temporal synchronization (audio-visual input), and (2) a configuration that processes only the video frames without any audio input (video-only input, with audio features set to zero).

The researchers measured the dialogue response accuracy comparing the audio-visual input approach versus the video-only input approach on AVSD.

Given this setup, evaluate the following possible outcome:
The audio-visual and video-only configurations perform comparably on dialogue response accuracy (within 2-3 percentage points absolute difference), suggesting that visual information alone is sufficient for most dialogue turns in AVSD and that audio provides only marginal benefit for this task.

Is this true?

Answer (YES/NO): YES